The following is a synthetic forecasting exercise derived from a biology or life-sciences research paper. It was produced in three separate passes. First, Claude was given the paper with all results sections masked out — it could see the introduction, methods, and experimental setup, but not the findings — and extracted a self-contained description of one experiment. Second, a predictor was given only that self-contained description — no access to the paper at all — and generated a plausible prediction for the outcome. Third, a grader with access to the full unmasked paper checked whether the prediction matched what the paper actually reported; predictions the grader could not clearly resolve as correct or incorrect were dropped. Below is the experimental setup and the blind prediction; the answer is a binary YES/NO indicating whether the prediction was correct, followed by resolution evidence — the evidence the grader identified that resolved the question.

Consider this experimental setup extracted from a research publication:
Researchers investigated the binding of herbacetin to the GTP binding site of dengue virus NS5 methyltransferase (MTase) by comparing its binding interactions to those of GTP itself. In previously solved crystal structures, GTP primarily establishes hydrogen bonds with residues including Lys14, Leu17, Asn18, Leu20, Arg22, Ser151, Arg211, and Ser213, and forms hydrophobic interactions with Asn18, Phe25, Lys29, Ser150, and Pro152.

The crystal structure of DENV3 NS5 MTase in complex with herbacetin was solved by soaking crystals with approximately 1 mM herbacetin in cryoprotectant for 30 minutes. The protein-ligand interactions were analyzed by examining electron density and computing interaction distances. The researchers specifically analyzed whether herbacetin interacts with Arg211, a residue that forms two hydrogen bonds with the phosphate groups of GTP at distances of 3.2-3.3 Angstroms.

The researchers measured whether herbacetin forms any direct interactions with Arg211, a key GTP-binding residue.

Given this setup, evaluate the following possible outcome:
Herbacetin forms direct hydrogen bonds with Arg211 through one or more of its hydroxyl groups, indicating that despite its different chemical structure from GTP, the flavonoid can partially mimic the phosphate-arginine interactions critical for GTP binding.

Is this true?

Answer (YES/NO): NO